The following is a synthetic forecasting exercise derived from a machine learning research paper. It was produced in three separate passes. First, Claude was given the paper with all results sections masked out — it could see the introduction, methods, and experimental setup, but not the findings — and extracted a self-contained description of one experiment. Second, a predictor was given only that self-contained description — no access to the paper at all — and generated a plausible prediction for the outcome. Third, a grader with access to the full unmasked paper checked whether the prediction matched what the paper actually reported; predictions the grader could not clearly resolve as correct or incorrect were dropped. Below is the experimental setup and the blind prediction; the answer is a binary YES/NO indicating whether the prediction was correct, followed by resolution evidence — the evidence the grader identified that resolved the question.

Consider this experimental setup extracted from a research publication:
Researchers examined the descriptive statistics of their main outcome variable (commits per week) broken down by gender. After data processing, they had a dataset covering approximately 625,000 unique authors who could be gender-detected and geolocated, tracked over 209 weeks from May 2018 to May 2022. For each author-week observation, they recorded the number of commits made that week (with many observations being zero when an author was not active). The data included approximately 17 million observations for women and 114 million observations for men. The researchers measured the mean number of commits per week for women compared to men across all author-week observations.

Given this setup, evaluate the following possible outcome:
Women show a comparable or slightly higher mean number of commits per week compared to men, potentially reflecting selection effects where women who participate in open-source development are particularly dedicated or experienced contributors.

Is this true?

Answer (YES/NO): NO